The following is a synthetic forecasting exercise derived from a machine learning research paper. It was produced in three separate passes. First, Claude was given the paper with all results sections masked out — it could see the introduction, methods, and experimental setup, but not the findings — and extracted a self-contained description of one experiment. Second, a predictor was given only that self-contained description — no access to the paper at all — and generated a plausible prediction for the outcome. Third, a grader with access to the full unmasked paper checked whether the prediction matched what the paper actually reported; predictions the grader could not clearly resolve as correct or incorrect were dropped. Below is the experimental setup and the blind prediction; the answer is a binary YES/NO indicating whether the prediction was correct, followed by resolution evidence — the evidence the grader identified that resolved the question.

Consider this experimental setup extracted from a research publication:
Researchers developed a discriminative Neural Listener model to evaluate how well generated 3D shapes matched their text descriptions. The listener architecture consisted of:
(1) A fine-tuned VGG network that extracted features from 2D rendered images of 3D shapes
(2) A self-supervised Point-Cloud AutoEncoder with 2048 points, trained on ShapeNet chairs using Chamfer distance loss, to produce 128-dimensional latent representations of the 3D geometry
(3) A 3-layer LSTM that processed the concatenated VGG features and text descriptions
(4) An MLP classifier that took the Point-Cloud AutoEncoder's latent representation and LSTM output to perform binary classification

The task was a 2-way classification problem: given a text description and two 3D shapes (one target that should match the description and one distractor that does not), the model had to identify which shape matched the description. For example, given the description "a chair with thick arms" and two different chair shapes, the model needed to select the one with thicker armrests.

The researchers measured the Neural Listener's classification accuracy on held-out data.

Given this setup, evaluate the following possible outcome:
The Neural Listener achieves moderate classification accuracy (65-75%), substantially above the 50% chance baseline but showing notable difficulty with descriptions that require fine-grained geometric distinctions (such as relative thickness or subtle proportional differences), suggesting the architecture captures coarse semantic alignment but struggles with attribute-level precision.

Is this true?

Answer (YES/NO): NO